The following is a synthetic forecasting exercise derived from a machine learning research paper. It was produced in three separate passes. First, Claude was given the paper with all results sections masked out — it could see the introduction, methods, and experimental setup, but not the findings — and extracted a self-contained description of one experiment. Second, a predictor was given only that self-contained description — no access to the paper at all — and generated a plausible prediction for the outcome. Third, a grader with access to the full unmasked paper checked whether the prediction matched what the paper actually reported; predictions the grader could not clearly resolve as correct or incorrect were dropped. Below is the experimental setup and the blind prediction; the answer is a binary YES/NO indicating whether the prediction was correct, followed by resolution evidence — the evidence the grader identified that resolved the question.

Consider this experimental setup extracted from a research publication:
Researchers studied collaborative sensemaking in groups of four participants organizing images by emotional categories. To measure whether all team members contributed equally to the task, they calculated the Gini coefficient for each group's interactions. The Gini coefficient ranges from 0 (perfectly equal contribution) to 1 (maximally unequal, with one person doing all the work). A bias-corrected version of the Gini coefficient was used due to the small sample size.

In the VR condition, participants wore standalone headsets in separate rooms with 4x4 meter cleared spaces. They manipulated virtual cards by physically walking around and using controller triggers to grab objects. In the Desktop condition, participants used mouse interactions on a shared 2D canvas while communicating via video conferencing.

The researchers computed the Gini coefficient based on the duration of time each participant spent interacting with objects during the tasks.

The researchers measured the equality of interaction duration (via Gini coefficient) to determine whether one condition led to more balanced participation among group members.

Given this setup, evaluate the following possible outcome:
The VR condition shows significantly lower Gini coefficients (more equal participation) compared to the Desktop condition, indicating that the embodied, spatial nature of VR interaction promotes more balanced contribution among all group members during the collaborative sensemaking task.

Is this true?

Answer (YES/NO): YES